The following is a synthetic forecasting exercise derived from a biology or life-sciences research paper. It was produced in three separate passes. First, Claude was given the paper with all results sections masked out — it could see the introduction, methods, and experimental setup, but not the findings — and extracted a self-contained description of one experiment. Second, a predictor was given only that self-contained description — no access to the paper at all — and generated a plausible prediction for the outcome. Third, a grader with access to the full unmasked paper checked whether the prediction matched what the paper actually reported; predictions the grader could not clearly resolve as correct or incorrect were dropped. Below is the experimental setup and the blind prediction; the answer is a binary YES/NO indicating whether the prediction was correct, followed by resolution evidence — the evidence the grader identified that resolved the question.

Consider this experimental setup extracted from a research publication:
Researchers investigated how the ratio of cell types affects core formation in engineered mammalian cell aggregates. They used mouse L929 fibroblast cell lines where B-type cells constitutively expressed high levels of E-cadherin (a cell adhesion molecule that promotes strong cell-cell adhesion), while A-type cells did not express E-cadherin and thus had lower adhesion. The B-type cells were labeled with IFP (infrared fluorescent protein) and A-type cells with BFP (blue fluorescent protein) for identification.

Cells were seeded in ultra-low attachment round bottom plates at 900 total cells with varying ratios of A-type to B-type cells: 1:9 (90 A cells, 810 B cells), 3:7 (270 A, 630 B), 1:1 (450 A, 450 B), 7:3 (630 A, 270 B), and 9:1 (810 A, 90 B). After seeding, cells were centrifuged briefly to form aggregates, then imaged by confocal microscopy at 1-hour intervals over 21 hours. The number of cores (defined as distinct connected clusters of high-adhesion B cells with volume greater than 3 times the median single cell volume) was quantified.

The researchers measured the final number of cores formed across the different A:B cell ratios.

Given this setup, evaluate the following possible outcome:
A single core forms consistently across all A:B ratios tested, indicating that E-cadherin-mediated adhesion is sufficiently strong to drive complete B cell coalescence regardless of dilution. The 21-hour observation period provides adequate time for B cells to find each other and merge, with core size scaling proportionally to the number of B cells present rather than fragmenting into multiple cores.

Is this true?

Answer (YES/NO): NO